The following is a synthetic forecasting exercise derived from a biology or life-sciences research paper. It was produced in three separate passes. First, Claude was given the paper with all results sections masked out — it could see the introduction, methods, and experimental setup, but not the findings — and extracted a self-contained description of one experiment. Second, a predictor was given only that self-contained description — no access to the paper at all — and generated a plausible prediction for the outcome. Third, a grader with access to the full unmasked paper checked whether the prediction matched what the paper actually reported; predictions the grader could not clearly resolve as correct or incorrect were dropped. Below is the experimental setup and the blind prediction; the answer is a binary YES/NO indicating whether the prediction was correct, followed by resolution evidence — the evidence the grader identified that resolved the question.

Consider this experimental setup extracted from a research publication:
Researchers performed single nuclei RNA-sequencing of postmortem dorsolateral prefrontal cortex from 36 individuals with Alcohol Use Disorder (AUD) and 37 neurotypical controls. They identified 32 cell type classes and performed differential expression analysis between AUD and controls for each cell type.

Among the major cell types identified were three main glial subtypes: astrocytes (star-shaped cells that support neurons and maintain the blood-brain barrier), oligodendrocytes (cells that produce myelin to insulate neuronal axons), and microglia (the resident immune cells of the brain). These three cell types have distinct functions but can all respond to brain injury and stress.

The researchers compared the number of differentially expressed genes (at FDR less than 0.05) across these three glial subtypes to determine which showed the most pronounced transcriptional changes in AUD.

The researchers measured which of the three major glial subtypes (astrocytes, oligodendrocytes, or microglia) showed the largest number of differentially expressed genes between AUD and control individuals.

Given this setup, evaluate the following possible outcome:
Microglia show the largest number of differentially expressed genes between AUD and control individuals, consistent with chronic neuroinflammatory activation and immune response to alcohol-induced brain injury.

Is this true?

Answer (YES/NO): NO